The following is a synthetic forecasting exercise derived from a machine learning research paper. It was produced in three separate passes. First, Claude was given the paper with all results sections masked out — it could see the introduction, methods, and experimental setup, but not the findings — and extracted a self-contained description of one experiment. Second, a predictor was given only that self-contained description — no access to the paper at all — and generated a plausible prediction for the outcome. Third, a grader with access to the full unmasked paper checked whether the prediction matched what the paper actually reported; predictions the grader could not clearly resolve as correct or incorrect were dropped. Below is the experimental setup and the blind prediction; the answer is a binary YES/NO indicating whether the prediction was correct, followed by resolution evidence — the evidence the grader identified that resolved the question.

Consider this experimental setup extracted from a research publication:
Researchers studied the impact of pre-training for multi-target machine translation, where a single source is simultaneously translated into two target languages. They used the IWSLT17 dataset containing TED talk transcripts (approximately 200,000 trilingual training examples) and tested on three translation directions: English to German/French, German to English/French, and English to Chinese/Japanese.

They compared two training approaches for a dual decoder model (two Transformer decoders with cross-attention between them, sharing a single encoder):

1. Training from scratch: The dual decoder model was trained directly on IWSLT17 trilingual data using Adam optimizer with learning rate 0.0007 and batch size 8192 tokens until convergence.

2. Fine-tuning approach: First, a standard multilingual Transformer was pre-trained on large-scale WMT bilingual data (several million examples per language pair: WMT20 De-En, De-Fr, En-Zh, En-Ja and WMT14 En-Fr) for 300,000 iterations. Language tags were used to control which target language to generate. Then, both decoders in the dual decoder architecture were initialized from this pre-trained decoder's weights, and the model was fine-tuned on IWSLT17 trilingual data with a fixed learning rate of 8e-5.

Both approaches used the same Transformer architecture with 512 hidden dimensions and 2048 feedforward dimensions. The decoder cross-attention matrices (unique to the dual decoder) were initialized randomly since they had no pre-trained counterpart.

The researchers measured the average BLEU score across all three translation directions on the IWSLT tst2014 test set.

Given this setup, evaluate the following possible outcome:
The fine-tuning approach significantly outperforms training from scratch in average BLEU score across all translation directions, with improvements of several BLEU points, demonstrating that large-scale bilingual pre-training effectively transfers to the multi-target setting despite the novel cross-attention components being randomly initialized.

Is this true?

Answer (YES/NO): YES